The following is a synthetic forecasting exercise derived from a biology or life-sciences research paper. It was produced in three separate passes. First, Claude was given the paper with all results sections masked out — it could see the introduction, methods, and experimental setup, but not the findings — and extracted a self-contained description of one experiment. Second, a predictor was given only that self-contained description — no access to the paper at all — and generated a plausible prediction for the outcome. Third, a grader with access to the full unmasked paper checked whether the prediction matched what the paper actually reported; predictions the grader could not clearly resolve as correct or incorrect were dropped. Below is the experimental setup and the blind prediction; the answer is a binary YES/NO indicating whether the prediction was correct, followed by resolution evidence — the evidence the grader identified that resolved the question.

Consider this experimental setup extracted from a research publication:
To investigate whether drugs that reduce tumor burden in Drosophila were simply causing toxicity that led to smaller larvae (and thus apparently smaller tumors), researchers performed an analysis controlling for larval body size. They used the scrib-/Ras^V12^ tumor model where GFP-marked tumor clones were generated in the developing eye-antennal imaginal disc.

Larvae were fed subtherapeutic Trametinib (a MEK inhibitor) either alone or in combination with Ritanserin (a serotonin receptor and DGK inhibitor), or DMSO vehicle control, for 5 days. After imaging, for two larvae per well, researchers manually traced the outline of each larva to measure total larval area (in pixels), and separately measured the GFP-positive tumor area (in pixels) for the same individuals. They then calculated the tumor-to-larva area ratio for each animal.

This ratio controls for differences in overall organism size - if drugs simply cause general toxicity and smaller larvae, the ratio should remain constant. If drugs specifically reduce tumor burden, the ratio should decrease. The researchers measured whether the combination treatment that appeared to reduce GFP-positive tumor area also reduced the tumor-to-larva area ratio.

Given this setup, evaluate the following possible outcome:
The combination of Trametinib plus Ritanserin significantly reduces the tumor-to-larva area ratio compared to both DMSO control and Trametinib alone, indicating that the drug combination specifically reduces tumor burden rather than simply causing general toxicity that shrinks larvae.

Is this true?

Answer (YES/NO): YES